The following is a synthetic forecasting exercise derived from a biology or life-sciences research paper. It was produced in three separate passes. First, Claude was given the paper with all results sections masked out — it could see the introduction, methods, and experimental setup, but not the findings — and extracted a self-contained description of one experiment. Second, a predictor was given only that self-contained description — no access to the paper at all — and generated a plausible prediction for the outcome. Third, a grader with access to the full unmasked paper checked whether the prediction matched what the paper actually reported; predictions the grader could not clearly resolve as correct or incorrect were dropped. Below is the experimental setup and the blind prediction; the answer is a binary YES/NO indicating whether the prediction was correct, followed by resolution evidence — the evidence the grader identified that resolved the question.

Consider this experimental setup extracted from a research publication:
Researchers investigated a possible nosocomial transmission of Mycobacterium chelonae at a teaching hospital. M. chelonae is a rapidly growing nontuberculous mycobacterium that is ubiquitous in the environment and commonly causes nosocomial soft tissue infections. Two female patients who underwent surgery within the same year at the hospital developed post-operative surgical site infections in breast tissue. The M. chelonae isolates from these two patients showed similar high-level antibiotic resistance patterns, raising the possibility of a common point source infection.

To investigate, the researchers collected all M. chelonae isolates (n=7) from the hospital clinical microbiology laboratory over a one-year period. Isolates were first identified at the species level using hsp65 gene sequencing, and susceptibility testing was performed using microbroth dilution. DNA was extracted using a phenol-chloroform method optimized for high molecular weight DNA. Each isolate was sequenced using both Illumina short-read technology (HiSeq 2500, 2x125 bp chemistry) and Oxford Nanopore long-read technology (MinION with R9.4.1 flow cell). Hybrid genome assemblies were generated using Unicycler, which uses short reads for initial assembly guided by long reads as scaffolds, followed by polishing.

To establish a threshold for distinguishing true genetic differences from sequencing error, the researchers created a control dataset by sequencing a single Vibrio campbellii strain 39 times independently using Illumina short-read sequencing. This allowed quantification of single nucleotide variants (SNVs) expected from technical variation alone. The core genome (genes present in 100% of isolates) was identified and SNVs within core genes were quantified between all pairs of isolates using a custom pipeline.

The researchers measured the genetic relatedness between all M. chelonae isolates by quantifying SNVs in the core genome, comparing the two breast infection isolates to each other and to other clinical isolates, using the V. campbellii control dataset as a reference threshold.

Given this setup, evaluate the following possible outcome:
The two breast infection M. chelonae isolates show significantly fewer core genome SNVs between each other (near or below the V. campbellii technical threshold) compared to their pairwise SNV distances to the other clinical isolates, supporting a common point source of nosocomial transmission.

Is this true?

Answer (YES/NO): NO